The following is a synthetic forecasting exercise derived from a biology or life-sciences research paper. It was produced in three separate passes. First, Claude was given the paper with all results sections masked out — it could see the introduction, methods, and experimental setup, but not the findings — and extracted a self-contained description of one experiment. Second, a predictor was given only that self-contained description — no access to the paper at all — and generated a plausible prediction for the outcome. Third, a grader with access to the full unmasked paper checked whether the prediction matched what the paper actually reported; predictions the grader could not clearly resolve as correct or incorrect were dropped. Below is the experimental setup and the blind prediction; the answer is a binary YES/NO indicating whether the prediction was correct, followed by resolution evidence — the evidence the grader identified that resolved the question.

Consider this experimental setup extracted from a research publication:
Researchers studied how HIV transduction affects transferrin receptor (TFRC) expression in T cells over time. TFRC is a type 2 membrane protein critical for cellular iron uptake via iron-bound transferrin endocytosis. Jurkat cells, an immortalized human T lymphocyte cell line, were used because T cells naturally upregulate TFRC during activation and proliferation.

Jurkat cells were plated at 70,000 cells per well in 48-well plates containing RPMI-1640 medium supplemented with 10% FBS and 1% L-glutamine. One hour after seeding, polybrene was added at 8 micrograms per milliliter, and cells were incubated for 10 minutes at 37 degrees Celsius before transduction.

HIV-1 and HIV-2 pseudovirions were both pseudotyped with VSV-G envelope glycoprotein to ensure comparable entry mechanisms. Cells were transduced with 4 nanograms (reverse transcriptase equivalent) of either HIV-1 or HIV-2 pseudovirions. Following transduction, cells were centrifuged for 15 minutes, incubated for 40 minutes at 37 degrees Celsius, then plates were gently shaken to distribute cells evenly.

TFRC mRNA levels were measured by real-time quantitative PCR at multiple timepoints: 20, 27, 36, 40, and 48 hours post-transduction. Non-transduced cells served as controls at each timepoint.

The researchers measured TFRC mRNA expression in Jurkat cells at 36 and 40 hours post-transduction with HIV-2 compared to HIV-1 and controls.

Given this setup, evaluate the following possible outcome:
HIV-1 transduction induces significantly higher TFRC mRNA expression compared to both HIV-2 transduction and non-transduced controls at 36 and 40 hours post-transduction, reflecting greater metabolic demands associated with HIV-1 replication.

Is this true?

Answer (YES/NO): NO